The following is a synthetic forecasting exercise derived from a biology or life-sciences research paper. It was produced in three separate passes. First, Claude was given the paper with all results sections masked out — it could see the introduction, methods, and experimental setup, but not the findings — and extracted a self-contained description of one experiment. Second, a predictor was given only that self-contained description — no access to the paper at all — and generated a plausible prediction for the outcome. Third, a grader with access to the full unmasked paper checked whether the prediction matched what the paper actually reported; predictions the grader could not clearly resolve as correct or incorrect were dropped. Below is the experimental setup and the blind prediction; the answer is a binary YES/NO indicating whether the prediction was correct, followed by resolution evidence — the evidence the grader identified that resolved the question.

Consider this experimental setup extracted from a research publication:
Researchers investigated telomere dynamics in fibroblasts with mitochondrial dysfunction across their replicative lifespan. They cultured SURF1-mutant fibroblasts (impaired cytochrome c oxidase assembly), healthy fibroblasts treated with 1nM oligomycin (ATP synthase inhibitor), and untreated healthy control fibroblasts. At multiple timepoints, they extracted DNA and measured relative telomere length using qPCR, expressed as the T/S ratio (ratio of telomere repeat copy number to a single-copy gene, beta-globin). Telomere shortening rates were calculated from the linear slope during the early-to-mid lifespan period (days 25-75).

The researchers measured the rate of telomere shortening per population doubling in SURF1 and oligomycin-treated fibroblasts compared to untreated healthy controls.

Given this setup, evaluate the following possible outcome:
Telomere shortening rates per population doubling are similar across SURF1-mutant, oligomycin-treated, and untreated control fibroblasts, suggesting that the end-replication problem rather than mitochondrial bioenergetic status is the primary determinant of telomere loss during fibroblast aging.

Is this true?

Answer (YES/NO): NO